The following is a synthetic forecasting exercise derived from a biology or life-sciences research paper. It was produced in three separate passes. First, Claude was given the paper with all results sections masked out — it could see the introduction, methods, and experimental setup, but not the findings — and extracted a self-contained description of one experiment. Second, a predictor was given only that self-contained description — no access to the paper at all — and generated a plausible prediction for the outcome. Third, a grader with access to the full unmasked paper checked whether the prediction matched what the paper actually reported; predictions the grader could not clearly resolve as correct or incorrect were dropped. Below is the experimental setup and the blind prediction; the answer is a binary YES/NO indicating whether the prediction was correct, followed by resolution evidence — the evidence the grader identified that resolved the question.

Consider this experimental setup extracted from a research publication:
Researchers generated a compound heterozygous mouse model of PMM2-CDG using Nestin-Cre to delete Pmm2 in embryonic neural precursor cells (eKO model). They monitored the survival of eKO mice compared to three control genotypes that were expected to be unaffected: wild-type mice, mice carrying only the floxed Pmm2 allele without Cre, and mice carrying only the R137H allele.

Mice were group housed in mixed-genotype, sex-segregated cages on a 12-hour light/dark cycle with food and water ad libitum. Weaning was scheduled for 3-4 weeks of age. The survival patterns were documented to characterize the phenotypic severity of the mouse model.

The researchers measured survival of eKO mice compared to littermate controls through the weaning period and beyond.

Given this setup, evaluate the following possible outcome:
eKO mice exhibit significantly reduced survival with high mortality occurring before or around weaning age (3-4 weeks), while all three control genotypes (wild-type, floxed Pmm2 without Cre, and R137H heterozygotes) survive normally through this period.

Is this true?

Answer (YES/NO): YES